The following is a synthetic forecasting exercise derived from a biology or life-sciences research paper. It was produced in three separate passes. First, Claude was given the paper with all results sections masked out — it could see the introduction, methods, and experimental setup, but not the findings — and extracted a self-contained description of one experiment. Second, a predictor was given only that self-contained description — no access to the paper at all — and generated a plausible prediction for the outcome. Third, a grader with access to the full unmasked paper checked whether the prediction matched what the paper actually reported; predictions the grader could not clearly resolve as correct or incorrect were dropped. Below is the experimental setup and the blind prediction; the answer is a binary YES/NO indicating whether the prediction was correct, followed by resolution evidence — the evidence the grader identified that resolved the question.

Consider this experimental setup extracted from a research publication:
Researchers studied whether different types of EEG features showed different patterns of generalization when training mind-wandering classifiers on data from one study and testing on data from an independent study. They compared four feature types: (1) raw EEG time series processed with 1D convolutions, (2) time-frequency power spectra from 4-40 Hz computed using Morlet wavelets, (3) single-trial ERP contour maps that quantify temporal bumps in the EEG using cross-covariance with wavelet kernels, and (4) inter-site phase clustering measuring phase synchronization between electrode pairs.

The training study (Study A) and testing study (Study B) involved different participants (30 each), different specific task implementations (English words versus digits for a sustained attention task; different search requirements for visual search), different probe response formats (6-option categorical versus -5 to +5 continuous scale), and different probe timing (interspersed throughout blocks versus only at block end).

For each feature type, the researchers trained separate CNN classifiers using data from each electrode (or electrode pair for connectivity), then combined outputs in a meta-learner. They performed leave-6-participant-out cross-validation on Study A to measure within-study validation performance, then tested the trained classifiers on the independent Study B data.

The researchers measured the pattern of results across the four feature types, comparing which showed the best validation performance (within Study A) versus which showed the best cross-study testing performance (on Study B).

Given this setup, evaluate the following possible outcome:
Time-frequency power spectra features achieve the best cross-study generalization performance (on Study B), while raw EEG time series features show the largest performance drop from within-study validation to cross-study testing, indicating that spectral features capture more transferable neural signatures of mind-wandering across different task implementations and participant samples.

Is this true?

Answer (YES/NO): NO